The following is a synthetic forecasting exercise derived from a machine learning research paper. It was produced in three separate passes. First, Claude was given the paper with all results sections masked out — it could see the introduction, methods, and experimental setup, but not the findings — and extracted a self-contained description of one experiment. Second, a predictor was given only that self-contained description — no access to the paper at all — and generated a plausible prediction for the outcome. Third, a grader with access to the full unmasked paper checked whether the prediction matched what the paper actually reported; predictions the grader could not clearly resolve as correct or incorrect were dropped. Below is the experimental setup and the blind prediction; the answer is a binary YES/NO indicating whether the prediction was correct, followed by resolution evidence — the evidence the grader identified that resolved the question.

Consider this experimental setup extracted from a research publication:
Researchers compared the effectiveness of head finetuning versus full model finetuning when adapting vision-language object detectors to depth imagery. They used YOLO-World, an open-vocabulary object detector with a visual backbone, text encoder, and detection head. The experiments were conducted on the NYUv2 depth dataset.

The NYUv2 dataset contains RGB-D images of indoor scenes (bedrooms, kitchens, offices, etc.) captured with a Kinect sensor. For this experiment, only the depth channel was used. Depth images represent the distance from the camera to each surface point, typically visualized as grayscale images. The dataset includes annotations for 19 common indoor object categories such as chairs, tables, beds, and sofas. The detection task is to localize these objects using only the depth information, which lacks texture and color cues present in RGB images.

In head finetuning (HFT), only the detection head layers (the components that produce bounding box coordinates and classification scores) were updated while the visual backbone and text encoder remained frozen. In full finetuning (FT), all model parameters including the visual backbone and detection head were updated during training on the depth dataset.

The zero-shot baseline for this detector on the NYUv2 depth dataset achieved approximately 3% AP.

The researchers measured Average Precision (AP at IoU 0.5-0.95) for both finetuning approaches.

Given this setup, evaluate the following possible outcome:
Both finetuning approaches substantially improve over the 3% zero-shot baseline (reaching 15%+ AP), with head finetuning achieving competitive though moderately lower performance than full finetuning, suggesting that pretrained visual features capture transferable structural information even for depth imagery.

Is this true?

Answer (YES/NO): NO